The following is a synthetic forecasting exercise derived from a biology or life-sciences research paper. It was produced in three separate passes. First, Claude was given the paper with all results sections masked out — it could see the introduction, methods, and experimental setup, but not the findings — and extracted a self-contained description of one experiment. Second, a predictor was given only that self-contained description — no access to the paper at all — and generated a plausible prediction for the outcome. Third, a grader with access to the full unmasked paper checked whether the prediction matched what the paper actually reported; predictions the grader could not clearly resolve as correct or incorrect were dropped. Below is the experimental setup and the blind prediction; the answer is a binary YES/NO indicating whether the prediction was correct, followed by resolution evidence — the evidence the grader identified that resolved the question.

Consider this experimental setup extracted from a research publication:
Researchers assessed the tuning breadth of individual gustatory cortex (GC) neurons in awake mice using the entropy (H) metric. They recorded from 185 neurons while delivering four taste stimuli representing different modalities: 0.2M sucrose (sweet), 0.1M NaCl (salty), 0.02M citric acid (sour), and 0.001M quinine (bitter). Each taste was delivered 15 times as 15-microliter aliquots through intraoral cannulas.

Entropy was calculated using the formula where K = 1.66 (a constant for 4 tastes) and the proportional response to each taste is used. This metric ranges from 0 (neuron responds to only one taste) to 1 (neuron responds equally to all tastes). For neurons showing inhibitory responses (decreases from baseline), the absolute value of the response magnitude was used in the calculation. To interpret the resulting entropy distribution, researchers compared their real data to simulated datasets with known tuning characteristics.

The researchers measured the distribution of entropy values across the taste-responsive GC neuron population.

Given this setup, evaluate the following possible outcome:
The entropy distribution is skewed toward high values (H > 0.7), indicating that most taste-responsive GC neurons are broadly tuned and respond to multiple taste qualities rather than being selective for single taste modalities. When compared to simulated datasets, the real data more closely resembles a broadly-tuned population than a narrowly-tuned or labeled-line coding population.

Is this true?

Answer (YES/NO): YES